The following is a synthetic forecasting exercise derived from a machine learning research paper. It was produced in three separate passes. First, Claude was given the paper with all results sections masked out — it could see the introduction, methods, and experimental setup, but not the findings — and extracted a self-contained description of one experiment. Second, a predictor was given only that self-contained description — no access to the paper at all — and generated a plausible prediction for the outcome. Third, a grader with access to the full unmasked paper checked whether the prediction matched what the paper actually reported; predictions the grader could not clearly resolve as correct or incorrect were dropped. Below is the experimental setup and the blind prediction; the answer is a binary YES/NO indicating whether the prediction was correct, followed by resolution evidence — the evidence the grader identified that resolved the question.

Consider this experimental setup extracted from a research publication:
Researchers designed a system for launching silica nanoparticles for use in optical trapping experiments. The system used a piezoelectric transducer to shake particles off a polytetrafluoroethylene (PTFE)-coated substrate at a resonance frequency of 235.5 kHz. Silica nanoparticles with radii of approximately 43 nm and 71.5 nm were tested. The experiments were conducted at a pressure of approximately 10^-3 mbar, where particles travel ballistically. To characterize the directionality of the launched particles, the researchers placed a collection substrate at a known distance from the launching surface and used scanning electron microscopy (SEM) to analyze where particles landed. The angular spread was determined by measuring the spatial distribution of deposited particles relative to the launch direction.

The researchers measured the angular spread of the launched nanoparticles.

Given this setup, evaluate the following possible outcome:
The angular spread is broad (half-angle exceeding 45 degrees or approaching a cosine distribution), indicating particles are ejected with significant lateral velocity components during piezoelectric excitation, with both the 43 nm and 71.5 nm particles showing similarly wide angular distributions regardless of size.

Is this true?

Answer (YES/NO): NO